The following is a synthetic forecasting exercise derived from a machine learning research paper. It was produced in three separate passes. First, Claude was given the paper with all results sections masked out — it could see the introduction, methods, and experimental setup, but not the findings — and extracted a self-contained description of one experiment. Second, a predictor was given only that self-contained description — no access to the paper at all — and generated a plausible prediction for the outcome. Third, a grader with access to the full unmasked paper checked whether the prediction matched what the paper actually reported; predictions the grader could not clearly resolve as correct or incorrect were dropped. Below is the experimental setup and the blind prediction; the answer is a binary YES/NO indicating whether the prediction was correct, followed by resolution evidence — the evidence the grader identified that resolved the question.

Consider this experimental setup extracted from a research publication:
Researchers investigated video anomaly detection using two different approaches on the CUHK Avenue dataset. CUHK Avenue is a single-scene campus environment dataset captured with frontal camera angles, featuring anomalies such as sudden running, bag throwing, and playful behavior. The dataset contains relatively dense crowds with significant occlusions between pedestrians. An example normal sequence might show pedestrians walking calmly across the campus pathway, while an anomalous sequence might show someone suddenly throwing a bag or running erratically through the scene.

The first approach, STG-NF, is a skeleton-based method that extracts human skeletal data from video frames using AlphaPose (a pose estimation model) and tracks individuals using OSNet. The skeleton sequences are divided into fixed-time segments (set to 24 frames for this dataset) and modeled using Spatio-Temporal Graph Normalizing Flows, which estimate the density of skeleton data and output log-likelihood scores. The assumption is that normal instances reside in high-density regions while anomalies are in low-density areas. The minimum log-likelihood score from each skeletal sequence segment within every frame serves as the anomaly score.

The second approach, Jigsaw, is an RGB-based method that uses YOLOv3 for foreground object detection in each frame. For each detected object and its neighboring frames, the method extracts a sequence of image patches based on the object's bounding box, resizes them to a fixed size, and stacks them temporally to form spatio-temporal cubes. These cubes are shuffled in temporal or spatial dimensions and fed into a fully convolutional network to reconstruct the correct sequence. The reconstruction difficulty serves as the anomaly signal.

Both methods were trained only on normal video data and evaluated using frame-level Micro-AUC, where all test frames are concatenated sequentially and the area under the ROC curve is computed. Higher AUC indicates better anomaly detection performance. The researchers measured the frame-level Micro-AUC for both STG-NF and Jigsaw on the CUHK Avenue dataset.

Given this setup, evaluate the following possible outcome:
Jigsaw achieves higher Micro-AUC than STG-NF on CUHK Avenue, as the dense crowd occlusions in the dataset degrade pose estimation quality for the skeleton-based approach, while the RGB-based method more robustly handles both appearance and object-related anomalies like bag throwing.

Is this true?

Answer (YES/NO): YES